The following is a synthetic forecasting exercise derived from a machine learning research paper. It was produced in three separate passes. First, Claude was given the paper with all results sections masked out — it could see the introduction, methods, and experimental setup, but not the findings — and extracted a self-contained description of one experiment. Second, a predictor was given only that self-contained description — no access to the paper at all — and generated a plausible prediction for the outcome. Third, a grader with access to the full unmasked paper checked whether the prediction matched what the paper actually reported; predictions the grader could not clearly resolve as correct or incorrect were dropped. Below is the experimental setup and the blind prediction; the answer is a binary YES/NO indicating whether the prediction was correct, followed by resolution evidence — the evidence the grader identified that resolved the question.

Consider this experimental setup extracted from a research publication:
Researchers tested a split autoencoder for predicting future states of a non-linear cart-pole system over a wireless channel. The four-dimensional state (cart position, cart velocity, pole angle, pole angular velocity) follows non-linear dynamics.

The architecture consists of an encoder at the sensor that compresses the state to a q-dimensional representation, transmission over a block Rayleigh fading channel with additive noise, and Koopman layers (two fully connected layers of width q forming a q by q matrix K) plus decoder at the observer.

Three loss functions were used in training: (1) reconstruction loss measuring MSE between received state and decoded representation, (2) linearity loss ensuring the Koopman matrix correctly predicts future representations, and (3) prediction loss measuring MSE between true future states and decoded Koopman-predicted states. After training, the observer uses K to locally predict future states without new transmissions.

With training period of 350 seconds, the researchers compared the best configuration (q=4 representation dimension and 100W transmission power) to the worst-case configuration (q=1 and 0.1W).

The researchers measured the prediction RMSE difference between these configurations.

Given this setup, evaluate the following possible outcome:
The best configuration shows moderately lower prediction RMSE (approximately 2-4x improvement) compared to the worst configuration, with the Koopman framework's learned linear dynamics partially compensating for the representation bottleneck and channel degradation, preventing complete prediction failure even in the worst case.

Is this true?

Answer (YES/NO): NO